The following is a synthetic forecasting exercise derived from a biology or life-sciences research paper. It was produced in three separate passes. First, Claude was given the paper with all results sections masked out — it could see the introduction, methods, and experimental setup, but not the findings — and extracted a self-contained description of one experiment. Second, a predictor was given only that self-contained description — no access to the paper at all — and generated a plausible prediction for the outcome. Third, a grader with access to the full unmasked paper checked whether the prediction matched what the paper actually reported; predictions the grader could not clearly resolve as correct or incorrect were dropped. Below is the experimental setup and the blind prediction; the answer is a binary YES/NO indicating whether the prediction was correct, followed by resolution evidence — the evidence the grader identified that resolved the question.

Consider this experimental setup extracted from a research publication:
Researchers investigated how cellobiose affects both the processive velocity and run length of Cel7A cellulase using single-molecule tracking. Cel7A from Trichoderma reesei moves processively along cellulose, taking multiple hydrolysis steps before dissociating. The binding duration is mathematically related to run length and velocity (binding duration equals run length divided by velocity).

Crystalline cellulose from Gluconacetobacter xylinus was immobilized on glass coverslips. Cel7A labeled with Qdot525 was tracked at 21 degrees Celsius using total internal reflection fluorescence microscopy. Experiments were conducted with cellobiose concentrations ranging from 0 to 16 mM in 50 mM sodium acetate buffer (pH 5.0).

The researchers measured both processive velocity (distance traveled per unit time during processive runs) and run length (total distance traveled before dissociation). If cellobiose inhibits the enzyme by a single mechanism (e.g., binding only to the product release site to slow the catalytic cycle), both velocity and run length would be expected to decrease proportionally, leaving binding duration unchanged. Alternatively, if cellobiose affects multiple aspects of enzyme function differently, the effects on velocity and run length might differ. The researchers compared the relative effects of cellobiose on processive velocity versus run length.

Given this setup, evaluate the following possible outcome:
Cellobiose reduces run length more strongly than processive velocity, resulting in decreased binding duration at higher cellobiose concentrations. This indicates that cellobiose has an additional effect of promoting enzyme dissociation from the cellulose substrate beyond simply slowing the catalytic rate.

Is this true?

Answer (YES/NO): NO